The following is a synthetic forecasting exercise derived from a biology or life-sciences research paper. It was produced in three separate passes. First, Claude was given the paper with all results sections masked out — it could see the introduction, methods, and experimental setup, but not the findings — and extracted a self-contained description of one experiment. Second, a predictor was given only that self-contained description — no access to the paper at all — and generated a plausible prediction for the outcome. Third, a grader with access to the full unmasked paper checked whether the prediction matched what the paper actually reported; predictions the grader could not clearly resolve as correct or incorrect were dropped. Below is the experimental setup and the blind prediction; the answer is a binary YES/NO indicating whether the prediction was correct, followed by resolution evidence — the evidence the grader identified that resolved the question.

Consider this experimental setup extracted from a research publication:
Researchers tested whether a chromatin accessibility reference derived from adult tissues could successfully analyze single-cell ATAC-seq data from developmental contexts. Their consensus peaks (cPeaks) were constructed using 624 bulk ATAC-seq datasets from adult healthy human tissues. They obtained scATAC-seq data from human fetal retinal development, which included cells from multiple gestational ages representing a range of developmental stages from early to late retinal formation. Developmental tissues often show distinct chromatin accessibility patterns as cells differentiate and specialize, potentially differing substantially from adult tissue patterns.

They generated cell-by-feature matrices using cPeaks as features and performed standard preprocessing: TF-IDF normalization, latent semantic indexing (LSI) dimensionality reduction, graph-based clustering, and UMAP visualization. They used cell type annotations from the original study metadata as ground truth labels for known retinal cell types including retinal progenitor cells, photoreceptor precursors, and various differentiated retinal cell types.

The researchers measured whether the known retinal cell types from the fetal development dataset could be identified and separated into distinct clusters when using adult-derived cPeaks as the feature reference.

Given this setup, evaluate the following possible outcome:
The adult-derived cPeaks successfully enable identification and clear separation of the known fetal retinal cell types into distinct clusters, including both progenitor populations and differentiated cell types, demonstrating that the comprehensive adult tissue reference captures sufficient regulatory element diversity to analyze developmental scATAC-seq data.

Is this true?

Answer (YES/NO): YES